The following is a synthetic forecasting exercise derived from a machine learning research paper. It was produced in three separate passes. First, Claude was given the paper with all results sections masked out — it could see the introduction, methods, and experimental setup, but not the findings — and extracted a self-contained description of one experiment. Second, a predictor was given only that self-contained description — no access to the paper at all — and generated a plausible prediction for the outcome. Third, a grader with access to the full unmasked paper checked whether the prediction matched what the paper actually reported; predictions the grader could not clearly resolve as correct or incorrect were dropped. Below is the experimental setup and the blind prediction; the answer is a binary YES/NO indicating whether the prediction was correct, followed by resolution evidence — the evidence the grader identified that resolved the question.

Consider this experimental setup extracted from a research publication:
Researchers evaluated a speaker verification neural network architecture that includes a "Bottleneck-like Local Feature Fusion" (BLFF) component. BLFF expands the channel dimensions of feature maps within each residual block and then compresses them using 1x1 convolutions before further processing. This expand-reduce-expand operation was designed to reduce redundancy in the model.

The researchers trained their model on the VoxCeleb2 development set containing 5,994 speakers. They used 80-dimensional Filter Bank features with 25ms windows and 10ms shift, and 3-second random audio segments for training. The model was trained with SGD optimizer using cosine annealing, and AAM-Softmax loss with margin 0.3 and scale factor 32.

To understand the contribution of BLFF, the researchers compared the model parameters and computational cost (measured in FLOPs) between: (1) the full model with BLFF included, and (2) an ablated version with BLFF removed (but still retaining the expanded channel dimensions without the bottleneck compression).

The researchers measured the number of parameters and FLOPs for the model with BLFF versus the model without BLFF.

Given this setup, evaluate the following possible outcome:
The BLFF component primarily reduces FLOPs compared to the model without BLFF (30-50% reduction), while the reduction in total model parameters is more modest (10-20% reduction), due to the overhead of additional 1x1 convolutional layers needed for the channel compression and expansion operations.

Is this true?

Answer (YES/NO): NO